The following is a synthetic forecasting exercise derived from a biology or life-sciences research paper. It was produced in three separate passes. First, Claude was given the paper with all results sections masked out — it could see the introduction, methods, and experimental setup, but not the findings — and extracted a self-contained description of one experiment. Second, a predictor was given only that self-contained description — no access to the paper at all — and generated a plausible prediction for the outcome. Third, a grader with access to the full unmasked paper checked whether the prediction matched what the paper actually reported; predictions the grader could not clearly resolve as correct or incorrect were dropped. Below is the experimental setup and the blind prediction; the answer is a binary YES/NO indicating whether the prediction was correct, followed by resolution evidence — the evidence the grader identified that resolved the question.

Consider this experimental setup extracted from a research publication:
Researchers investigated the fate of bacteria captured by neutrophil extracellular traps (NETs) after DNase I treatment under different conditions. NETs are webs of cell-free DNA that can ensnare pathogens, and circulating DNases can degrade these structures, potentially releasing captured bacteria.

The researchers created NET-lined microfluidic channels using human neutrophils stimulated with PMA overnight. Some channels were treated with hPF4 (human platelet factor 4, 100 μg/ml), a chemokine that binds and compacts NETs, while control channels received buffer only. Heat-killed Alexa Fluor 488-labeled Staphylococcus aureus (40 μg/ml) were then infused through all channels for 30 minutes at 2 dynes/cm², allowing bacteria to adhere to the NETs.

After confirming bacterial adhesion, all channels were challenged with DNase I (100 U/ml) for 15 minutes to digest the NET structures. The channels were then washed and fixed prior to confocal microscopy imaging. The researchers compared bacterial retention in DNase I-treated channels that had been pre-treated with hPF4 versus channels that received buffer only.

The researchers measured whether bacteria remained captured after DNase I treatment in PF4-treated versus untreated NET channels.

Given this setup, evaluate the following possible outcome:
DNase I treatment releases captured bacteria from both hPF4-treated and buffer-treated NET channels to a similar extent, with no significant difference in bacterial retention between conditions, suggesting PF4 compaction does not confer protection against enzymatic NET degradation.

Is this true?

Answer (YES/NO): NO